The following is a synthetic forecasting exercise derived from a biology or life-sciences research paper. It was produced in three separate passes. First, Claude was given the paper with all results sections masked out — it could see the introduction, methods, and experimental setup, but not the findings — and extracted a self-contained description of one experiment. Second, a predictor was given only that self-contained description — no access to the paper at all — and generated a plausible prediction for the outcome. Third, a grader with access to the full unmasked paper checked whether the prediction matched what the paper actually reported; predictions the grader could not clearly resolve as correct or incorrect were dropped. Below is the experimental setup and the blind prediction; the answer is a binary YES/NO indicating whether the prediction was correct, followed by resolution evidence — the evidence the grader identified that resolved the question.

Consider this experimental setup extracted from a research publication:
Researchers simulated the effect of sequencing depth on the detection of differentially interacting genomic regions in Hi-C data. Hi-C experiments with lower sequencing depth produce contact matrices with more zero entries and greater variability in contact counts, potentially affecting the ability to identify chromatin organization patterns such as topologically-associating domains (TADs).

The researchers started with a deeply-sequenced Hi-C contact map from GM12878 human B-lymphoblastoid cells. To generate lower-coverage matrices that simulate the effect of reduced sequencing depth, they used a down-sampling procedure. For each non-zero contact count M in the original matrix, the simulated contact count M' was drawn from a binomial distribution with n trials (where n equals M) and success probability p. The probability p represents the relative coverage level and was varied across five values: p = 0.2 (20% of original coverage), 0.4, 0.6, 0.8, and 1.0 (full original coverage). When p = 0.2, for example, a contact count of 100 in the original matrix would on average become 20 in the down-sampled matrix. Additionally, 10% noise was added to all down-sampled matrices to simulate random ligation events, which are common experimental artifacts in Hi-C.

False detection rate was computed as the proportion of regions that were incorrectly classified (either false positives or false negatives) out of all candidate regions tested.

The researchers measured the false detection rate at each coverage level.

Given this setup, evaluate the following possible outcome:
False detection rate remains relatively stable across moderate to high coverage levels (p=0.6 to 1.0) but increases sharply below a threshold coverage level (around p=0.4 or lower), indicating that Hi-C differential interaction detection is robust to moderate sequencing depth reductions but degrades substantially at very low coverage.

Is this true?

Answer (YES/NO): NO